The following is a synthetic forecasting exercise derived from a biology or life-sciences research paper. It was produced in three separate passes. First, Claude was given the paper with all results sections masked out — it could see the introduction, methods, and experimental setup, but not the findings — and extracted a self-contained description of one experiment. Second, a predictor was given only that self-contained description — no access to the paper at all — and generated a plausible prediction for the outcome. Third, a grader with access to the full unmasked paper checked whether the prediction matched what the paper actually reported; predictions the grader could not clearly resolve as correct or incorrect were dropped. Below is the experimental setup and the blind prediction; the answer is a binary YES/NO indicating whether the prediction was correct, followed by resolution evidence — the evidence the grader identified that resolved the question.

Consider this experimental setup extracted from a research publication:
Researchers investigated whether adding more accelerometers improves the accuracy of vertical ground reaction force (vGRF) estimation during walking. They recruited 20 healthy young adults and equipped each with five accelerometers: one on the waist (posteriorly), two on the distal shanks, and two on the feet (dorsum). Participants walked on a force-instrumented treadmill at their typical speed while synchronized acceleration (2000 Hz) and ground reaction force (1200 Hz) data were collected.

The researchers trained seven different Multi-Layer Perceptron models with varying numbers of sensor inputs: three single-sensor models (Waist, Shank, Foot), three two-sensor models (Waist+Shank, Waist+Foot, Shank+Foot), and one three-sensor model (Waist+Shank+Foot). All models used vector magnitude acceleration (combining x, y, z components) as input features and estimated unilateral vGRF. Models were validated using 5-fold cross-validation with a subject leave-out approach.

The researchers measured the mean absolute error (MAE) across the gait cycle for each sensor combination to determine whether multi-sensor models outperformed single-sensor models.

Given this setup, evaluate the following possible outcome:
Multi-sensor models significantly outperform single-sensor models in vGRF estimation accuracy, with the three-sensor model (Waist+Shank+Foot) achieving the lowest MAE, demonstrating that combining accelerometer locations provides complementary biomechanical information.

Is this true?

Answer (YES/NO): NO